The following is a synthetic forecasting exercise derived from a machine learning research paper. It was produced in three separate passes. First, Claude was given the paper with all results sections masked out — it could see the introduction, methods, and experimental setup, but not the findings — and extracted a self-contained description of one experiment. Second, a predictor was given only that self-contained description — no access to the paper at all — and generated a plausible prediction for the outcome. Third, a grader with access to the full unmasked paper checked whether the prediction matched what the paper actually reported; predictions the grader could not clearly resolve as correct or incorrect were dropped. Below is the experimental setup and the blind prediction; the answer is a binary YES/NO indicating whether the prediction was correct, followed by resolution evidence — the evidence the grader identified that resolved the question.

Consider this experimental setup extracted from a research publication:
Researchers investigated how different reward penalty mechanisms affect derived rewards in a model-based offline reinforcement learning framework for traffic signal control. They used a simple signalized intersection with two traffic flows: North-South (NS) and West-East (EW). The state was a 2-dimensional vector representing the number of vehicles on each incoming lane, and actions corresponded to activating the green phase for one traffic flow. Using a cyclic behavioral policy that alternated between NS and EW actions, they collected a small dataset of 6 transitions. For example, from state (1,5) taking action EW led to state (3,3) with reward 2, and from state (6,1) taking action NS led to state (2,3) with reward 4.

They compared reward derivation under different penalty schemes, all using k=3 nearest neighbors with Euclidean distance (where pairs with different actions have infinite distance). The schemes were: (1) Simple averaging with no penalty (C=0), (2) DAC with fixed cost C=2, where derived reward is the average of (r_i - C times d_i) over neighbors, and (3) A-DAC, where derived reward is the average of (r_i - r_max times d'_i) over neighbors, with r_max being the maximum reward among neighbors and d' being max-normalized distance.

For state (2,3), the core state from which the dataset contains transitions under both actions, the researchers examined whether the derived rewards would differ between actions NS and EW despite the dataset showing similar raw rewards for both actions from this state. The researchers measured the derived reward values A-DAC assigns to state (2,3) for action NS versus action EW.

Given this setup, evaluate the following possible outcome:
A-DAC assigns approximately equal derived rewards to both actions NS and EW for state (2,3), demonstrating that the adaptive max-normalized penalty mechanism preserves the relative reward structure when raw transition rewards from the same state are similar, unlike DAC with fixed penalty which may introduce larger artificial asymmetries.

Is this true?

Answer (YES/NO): YES